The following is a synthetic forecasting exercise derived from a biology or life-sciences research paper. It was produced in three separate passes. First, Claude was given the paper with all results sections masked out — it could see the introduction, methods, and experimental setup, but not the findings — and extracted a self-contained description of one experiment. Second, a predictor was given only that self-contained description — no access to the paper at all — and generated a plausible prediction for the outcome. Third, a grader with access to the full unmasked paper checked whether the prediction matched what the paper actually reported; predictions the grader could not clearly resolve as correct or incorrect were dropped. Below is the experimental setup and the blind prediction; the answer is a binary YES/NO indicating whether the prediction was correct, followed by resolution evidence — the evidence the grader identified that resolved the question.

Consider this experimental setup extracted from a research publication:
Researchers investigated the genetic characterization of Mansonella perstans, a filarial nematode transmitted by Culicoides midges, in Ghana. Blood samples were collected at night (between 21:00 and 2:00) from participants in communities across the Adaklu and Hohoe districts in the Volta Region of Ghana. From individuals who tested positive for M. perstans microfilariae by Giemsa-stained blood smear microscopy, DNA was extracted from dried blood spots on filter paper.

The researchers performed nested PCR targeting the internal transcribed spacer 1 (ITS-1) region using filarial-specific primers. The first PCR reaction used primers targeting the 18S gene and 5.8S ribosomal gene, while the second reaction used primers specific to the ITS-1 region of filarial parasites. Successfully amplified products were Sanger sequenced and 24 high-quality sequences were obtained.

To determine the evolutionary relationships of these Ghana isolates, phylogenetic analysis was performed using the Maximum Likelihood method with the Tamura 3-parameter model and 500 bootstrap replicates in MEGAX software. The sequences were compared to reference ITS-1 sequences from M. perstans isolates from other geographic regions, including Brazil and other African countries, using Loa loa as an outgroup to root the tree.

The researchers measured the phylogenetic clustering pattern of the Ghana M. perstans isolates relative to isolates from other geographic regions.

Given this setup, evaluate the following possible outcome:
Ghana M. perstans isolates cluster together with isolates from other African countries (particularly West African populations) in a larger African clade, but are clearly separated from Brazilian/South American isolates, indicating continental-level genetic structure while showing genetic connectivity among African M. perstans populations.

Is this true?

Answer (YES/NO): NO